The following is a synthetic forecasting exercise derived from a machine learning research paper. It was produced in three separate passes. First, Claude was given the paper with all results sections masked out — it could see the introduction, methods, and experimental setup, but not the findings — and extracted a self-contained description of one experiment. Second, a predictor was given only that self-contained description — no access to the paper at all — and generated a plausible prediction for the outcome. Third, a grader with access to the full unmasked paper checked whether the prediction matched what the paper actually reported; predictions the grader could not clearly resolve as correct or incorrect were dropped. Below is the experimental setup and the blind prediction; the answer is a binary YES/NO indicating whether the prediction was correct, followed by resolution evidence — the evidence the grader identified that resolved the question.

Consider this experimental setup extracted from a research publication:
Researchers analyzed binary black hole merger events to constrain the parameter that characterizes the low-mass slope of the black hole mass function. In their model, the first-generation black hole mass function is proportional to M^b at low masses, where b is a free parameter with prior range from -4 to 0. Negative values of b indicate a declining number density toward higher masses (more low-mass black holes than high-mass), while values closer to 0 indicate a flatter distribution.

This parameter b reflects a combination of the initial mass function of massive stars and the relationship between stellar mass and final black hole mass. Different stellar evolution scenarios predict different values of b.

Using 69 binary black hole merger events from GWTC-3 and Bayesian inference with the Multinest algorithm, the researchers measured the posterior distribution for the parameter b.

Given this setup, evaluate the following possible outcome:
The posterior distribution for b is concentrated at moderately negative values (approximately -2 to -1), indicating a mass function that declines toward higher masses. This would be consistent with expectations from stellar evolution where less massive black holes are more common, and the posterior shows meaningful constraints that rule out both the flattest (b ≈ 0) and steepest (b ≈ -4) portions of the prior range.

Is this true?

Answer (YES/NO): YES